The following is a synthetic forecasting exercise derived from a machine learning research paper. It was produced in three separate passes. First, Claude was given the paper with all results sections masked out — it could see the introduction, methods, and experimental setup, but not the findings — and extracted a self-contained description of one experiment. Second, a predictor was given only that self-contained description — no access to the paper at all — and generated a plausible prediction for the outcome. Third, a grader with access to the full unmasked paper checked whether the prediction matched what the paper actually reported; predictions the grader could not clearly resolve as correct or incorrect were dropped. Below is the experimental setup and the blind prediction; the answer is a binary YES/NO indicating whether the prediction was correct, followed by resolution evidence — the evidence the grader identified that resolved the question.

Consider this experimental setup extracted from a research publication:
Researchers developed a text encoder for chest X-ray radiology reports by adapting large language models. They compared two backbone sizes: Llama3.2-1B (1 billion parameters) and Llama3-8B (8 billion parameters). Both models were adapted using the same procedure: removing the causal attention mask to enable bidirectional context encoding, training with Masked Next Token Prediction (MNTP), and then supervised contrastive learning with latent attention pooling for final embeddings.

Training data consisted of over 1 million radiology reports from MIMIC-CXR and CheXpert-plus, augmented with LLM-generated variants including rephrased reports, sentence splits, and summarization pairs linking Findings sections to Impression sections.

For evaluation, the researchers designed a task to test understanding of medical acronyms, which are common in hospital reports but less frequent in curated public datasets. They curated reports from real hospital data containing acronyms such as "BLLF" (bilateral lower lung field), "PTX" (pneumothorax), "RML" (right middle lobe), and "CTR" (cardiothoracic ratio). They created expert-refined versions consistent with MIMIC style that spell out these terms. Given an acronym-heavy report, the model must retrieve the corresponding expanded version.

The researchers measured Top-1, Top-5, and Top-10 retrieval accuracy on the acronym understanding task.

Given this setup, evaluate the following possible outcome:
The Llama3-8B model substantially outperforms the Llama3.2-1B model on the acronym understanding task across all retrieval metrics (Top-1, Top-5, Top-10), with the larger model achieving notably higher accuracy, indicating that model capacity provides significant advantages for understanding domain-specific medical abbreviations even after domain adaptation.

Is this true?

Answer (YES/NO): NO